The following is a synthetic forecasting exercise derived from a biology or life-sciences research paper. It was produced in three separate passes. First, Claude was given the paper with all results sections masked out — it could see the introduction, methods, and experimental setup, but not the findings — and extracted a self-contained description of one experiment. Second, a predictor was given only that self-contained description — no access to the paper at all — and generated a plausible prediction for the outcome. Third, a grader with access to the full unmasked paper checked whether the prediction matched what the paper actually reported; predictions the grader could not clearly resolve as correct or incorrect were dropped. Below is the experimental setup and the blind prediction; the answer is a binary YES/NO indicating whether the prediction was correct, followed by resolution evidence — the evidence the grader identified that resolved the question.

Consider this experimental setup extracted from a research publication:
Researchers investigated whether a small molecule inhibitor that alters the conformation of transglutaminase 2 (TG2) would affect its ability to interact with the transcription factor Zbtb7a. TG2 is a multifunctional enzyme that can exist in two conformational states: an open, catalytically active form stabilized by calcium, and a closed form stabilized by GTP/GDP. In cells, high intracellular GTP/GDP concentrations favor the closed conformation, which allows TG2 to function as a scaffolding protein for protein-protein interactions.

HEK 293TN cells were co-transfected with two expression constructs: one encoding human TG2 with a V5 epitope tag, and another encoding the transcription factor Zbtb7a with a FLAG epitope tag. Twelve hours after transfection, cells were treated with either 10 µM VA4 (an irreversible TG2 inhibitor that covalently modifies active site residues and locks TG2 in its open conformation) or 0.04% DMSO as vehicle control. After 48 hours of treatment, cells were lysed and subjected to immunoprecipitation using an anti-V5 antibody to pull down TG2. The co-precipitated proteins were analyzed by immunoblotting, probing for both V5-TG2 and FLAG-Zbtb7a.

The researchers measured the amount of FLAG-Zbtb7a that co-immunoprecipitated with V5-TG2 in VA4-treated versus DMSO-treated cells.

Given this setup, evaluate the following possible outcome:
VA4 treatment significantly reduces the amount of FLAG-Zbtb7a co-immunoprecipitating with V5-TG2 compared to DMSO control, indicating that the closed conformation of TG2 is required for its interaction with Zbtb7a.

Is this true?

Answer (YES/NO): YES